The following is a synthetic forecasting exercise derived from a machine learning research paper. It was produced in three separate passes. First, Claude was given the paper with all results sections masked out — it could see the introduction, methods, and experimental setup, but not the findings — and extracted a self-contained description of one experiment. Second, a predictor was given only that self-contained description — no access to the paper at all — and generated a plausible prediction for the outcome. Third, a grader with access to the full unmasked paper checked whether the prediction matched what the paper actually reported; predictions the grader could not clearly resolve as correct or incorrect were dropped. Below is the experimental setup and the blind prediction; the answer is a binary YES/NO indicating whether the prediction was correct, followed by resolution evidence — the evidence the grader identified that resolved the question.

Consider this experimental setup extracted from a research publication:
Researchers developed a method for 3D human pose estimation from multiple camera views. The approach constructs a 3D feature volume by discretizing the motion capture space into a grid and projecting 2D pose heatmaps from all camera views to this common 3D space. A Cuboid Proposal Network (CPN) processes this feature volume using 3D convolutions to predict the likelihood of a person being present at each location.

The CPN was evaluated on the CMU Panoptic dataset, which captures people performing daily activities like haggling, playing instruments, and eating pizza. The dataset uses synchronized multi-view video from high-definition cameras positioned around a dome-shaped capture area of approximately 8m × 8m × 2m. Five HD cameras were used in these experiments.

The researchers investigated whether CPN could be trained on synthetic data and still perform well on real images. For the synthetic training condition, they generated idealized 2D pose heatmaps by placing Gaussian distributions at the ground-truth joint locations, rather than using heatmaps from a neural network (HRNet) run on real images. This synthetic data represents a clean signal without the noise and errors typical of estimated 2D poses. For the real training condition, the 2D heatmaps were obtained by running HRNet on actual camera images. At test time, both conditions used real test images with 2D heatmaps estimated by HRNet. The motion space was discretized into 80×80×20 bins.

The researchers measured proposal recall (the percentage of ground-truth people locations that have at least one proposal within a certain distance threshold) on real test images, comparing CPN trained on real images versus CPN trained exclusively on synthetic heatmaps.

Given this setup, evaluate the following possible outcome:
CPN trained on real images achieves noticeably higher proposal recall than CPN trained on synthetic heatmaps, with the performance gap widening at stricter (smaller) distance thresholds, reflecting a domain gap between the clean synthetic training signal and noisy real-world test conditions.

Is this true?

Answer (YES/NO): NO